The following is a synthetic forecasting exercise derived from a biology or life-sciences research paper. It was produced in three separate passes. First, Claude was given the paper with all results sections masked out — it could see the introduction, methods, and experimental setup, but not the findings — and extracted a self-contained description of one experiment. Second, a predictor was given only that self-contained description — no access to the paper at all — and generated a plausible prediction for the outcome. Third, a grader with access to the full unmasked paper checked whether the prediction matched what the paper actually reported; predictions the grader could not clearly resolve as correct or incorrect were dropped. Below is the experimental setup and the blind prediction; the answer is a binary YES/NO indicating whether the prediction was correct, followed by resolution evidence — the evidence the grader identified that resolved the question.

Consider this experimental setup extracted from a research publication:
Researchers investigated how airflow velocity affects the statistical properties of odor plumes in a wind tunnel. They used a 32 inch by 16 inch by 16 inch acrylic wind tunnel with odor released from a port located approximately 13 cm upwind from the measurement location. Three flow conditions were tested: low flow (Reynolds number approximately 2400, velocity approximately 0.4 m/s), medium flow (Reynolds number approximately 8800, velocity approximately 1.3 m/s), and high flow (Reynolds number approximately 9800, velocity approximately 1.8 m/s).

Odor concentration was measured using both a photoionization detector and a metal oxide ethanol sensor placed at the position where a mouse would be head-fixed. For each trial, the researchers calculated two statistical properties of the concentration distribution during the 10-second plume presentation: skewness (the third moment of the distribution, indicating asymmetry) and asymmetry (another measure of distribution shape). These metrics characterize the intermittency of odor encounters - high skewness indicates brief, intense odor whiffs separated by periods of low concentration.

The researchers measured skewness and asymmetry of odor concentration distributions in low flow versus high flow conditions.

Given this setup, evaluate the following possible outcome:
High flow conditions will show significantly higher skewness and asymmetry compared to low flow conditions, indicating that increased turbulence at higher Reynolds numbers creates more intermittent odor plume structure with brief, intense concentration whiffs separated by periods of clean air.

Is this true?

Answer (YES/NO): YES